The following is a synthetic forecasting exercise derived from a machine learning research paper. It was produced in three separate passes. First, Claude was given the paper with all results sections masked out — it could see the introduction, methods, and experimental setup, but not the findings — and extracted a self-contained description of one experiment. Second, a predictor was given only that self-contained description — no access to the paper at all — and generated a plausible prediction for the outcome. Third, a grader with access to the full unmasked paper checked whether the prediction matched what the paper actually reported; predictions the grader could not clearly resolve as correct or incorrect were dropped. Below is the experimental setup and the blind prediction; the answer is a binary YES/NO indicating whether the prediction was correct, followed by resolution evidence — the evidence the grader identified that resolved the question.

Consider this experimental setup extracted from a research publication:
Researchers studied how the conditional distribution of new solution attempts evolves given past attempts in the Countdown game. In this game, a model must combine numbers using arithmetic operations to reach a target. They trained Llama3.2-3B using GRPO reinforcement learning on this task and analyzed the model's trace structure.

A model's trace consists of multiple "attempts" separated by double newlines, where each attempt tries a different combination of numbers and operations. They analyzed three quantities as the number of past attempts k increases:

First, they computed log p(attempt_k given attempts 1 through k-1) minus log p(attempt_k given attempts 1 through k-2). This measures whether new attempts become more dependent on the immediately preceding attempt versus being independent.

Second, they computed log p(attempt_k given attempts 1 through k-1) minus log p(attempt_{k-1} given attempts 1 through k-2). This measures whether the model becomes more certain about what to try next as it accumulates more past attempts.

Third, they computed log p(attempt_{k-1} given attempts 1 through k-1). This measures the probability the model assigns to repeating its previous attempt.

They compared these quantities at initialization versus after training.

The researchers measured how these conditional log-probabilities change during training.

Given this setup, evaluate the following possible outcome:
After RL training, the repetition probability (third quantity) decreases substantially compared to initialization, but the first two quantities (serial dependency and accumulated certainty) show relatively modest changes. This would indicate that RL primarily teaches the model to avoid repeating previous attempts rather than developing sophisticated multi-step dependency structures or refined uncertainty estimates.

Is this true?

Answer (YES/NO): NO